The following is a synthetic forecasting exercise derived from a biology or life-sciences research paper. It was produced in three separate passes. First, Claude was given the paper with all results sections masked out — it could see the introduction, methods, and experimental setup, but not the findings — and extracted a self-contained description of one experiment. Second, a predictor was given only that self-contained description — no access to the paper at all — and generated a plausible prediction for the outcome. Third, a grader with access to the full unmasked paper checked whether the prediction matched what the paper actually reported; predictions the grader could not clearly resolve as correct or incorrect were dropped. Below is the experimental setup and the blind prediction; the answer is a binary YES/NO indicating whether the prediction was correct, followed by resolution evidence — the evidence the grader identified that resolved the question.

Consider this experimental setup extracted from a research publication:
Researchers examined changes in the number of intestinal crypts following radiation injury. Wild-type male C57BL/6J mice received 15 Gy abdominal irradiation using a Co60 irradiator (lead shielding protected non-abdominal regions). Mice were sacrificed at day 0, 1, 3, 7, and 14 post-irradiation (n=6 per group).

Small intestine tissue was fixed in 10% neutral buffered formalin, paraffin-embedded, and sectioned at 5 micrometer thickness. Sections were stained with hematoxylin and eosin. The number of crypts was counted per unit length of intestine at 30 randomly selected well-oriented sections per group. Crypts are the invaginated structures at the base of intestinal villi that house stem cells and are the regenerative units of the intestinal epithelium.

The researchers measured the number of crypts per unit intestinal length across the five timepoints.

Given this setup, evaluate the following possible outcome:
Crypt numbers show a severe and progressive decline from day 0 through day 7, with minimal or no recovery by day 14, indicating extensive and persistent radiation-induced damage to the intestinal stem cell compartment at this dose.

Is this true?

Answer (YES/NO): NO